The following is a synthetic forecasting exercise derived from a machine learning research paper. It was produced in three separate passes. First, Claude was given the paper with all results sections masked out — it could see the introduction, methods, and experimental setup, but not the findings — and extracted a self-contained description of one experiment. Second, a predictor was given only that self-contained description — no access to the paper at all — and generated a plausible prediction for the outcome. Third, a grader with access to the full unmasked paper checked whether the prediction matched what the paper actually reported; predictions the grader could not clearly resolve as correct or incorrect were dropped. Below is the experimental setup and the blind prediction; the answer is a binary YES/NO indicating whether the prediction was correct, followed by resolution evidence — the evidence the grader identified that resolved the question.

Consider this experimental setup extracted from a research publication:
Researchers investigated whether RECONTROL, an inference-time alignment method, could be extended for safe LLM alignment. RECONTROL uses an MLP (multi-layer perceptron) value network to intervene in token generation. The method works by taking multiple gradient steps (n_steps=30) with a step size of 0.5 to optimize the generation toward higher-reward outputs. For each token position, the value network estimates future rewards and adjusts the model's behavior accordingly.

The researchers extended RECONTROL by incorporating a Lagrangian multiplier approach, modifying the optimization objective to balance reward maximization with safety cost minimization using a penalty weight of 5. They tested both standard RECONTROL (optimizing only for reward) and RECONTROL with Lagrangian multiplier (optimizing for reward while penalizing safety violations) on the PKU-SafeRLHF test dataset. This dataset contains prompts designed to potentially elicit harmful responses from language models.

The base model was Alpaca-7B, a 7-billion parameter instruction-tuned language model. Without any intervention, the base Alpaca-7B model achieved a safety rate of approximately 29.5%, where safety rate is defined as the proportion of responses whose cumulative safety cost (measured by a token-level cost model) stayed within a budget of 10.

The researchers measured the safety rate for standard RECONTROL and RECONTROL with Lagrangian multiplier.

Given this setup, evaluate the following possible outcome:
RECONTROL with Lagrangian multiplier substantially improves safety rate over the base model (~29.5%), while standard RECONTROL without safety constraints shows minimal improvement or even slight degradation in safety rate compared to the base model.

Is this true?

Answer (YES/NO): NO